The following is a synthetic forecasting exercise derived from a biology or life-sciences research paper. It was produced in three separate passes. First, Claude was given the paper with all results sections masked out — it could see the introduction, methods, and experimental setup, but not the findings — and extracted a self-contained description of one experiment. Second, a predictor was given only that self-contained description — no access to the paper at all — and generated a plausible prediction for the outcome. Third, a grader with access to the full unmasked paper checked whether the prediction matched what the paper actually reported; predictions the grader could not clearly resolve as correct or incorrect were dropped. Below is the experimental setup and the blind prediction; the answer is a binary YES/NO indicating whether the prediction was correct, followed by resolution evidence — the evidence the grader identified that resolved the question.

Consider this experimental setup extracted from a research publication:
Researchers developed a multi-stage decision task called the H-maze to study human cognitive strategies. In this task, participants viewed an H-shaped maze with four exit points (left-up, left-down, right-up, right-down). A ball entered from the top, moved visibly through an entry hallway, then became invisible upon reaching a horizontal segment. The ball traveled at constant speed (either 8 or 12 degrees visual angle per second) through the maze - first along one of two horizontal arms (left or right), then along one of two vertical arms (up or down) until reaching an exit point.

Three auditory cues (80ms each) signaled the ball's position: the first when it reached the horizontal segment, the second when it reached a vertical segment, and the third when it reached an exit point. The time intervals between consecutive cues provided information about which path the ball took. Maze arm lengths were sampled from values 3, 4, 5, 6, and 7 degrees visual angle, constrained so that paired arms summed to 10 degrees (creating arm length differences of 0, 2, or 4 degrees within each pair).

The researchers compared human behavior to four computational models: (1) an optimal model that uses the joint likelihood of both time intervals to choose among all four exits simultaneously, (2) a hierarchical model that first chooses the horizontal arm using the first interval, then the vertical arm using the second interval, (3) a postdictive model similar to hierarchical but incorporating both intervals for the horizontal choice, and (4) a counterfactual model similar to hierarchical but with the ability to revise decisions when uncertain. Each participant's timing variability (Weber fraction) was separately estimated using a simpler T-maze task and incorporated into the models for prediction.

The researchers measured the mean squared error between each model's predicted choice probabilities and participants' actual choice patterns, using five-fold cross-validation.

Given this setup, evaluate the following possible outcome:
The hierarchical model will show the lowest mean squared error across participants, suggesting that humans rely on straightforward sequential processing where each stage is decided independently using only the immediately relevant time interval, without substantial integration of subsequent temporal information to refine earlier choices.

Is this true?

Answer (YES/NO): NO